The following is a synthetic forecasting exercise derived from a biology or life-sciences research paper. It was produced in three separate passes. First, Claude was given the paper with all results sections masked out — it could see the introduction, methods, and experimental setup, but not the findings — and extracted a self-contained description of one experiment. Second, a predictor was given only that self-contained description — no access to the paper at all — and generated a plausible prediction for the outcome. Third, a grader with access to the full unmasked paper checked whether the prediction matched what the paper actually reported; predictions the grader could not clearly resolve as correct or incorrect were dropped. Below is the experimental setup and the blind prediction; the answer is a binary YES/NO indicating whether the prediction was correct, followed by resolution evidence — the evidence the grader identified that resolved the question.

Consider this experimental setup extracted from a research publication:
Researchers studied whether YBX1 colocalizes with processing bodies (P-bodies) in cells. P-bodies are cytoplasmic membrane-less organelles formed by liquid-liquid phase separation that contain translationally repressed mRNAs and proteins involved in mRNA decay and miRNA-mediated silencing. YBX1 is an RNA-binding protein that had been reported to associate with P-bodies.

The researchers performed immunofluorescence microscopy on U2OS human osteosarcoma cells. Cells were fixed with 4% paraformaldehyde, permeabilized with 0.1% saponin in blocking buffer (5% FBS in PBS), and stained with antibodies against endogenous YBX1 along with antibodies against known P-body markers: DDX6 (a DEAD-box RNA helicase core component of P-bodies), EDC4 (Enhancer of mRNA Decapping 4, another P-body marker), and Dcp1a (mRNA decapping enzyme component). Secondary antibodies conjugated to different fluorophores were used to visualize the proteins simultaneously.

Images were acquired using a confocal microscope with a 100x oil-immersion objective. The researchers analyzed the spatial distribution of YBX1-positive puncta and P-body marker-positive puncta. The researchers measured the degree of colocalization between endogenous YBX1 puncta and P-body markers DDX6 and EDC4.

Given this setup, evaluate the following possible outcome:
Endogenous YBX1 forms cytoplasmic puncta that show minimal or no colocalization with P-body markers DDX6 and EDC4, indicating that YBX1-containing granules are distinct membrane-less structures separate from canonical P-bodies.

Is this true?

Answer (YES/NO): NO